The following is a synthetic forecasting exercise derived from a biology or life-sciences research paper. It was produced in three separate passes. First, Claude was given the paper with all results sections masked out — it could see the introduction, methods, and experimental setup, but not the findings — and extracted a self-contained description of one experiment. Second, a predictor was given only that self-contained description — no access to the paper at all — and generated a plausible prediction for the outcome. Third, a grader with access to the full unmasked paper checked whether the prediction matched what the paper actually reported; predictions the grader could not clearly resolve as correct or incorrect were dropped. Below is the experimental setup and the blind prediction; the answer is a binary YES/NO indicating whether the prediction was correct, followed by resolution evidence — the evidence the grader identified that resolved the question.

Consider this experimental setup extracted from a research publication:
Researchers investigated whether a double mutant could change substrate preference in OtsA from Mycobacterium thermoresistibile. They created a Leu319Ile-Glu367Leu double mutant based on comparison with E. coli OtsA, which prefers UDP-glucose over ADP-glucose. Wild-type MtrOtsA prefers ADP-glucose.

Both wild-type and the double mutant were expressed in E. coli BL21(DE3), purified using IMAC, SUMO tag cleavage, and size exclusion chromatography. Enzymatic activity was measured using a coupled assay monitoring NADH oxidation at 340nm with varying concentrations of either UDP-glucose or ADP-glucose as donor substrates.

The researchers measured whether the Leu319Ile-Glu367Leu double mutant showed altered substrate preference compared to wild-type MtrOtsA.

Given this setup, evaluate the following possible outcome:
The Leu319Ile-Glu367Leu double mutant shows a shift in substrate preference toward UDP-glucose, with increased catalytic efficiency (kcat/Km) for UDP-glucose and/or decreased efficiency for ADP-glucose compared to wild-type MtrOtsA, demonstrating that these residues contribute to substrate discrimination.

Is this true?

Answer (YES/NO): YES